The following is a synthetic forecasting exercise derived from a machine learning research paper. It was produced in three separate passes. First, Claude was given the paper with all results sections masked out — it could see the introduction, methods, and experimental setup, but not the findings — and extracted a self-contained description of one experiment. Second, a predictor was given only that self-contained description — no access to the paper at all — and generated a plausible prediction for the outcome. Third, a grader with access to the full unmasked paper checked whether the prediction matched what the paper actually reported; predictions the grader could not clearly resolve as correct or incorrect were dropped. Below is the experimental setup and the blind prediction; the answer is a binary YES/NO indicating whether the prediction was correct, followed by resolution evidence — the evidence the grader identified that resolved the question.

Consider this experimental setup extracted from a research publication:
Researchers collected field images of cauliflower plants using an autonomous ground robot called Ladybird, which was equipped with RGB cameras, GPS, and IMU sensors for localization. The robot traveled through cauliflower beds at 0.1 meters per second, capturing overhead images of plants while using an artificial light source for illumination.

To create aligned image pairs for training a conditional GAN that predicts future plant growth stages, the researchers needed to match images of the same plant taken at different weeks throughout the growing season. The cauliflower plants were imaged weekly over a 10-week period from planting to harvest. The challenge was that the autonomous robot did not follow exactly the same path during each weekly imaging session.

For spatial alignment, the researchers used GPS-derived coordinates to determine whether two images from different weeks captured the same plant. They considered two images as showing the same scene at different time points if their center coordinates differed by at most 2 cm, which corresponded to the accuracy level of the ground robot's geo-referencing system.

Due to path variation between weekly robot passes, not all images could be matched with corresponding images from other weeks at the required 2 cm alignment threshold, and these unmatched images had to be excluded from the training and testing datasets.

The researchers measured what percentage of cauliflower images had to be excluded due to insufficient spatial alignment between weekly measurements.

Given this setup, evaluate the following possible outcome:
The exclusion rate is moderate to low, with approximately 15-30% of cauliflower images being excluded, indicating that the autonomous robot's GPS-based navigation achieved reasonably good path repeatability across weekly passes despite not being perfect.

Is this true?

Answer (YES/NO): NO